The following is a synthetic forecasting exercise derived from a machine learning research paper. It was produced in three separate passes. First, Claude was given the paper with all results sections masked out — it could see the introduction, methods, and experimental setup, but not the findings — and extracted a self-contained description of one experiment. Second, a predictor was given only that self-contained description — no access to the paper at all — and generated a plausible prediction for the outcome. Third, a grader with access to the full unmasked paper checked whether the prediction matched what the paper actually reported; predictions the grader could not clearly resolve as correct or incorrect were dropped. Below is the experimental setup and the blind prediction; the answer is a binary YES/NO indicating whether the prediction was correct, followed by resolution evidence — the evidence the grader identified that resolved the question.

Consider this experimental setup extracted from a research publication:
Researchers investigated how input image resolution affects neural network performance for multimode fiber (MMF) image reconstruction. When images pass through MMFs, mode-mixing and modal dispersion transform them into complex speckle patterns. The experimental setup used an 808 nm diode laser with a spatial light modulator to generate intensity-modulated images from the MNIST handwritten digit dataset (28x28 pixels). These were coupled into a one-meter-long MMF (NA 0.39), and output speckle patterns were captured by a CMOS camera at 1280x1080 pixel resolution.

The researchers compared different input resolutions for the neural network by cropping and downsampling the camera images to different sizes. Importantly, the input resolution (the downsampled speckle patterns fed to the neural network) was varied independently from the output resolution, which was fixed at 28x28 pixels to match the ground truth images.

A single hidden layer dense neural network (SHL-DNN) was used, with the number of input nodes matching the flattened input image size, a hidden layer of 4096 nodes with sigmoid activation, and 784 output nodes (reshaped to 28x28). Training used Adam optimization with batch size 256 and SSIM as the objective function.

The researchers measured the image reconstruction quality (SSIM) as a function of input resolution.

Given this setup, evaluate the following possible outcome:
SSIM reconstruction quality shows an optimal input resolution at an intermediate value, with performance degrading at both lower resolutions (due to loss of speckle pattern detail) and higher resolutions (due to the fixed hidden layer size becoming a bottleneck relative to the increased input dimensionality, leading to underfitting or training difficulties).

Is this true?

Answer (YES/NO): YES